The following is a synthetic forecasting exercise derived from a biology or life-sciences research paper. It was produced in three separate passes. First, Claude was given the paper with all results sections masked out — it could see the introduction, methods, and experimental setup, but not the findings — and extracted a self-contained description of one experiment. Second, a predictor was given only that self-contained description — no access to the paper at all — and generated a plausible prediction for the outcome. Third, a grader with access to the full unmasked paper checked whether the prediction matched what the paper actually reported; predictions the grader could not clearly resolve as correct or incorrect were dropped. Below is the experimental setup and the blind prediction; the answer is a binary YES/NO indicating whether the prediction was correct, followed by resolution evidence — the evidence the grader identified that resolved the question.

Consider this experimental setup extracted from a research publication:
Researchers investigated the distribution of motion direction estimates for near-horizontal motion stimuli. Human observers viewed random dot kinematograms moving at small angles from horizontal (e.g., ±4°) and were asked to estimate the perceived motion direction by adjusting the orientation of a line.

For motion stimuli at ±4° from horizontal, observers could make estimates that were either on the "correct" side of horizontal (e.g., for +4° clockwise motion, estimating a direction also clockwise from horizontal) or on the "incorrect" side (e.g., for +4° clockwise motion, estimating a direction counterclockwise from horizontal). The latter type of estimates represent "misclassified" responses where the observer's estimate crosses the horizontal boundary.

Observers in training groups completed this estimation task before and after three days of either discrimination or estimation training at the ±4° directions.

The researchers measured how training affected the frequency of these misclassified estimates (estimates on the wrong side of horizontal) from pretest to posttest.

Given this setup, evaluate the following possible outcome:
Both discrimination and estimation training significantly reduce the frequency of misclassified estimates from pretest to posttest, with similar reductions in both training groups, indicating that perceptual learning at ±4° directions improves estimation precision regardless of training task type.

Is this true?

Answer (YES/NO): YES